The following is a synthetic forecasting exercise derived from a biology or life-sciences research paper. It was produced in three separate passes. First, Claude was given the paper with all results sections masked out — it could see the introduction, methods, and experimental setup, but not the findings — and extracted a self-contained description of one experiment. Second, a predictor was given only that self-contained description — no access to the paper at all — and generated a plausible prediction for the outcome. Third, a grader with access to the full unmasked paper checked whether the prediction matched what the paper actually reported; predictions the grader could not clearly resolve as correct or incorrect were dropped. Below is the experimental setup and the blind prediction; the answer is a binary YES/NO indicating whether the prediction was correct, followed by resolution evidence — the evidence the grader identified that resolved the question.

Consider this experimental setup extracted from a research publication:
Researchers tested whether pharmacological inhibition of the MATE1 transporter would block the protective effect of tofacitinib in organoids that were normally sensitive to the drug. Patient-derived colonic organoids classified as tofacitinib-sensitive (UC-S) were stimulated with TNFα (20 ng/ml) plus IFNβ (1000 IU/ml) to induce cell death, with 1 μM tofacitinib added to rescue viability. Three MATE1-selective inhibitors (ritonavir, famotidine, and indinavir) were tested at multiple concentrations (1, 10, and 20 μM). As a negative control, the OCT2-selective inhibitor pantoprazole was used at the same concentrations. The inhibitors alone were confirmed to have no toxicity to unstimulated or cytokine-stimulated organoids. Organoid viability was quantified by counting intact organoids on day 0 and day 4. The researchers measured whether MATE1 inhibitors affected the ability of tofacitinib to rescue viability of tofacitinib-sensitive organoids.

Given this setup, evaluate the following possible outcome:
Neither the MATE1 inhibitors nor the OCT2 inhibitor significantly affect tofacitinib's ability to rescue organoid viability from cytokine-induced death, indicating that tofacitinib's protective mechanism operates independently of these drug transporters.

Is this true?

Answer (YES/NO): NO